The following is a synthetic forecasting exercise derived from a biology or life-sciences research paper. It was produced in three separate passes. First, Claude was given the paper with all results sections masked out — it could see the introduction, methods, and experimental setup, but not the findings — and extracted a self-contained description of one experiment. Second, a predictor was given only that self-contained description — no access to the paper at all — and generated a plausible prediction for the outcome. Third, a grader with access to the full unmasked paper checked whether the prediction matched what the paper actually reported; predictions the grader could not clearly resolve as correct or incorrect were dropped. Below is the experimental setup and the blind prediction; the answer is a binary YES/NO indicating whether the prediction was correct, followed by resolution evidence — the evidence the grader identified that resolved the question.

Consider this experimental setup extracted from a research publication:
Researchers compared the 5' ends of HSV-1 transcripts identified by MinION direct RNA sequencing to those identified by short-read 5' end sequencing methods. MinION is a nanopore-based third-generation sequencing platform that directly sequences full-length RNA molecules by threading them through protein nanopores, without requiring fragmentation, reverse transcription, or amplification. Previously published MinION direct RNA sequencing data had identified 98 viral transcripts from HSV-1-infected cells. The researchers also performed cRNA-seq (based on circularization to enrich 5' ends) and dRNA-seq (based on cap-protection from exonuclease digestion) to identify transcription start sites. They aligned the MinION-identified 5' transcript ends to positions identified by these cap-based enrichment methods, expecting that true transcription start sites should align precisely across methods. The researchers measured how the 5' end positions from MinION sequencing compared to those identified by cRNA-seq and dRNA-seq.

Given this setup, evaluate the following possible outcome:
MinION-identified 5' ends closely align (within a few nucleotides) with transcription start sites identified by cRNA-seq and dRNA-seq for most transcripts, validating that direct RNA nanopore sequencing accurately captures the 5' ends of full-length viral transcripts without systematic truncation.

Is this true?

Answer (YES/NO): NO